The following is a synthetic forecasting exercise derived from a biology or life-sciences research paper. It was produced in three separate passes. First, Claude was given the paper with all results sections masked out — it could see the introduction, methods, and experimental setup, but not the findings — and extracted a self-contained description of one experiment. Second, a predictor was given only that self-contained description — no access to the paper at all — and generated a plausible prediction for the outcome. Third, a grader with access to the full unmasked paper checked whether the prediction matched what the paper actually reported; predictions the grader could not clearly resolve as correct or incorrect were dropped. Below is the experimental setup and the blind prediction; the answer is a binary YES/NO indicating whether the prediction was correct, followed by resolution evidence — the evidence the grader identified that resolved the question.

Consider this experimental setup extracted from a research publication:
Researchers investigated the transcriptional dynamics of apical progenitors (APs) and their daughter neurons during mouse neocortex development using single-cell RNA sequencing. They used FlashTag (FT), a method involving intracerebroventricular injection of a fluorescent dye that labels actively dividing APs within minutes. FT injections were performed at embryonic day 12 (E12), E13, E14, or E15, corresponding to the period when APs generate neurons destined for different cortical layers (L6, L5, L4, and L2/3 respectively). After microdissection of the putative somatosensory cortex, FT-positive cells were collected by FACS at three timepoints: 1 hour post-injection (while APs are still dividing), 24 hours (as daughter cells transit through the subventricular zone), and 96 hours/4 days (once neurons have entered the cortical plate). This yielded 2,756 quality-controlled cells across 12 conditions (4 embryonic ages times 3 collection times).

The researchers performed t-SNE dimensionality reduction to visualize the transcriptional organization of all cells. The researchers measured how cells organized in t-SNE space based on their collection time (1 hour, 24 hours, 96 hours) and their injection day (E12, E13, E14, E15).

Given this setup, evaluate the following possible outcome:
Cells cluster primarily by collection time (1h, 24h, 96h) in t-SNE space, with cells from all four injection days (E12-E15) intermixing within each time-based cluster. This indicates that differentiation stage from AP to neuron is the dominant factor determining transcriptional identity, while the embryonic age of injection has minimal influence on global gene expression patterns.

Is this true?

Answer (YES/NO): NO